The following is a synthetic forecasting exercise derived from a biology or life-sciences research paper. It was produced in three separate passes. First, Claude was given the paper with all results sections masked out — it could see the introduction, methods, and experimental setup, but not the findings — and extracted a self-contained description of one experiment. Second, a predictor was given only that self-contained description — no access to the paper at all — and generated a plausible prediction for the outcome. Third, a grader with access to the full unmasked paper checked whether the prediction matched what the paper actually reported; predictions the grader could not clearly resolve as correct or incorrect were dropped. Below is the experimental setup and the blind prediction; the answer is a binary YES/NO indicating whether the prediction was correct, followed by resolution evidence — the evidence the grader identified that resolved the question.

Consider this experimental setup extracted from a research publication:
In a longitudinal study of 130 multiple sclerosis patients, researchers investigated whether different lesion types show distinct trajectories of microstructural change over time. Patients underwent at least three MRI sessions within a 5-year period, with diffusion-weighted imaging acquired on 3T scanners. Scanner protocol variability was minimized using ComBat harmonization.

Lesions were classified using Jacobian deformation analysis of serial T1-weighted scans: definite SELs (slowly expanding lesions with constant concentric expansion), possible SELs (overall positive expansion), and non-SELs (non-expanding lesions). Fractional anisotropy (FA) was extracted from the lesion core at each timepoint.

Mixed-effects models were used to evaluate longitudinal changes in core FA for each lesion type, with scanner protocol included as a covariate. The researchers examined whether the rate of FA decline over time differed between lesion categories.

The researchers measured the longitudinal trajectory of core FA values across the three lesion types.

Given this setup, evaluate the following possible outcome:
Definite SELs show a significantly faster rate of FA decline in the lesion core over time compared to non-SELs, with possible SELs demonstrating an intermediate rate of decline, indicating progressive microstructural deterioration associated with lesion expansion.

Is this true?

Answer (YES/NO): NO